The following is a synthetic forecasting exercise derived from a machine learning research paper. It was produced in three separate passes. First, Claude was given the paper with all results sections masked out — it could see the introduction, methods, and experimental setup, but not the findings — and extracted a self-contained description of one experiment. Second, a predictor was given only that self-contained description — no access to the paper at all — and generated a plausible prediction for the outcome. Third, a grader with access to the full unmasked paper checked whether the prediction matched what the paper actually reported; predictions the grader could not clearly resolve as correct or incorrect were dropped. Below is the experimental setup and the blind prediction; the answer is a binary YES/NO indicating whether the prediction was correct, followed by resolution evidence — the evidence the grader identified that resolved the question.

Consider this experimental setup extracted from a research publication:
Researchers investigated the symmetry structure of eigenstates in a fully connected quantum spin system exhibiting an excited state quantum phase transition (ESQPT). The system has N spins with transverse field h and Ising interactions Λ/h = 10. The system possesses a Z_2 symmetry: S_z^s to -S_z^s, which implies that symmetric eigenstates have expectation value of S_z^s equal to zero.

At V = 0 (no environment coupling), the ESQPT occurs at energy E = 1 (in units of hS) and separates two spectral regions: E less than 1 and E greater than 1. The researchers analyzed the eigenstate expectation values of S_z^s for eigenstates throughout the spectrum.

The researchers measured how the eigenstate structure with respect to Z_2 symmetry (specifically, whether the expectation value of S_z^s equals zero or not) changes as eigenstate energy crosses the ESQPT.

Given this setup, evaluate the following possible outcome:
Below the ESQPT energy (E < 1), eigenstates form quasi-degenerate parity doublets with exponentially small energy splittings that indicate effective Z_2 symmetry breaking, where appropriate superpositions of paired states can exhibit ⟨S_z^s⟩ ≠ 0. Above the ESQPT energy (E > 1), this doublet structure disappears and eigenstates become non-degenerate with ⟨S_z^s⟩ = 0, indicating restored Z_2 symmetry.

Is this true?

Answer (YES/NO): NO